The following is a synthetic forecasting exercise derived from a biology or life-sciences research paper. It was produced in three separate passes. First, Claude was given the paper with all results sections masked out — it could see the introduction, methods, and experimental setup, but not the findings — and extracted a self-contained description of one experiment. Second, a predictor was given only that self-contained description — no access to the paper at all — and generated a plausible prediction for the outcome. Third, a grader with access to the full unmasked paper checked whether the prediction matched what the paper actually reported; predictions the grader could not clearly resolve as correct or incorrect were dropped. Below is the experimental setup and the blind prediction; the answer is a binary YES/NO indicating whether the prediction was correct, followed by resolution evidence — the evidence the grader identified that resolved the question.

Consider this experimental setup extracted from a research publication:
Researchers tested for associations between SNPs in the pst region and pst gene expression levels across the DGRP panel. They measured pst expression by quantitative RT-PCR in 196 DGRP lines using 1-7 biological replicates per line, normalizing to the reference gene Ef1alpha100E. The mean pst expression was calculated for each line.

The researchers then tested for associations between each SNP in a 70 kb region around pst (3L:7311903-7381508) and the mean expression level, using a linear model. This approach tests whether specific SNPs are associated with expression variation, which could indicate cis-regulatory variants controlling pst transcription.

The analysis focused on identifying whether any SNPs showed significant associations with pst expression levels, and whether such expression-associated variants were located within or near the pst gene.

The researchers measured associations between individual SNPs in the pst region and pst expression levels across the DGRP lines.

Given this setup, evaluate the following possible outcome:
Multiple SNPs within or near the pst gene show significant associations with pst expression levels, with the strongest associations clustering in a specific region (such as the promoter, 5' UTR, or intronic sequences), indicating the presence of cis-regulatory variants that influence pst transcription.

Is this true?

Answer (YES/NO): YES